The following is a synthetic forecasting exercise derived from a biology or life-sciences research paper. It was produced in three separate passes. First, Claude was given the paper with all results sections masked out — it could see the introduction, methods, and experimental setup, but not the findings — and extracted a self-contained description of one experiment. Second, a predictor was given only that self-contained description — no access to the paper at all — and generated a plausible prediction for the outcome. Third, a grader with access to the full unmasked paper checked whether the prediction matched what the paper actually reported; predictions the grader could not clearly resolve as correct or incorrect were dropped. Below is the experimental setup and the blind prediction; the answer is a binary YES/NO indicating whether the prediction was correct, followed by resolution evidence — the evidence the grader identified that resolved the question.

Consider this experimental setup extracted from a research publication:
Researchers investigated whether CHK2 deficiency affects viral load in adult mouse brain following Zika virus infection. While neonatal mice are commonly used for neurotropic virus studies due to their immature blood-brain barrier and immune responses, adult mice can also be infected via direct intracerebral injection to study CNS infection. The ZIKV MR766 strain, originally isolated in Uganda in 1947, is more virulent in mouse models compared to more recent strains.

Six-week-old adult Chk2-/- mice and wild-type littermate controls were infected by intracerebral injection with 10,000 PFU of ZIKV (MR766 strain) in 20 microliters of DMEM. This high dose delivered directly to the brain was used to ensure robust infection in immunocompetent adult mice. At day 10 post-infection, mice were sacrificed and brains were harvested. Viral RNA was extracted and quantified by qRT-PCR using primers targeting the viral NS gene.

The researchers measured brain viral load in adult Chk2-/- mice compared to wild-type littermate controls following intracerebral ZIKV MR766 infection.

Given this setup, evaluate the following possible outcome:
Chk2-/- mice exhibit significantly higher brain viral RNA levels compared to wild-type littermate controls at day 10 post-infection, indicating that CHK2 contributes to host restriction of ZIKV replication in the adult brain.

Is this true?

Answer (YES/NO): NO